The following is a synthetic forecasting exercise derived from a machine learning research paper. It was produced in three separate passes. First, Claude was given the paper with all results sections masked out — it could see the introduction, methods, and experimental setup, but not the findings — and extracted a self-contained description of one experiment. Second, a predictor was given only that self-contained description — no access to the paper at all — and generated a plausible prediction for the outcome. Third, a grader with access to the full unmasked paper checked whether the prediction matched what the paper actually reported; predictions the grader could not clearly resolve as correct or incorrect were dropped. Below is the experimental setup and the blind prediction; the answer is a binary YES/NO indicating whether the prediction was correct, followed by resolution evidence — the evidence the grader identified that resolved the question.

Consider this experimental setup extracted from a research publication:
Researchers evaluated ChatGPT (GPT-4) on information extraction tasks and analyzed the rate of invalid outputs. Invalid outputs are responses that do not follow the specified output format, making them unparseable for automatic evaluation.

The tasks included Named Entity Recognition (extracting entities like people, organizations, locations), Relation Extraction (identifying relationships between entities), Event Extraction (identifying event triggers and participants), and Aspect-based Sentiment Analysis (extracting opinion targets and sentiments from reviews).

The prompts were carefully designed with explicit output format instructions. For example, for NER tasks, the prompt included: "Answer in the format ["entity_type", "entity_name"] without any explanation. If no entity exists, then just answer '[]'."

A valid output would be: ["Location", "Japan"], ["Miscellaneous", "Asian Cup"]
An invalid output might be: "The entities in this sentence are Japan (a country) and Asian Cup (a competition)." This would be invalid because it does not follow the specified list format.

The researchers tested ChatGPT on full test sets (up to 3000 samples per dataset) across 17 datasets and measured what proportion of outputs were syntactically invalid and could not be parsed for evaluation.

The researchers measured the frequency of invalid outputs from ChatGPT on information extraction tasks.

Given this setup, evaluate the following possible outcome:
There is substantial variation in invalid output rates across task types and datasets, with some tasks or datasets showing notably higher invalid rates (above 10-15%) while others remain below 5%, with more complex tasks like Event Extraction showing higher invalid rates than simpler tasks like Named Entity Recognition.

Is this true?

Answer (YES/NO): NO